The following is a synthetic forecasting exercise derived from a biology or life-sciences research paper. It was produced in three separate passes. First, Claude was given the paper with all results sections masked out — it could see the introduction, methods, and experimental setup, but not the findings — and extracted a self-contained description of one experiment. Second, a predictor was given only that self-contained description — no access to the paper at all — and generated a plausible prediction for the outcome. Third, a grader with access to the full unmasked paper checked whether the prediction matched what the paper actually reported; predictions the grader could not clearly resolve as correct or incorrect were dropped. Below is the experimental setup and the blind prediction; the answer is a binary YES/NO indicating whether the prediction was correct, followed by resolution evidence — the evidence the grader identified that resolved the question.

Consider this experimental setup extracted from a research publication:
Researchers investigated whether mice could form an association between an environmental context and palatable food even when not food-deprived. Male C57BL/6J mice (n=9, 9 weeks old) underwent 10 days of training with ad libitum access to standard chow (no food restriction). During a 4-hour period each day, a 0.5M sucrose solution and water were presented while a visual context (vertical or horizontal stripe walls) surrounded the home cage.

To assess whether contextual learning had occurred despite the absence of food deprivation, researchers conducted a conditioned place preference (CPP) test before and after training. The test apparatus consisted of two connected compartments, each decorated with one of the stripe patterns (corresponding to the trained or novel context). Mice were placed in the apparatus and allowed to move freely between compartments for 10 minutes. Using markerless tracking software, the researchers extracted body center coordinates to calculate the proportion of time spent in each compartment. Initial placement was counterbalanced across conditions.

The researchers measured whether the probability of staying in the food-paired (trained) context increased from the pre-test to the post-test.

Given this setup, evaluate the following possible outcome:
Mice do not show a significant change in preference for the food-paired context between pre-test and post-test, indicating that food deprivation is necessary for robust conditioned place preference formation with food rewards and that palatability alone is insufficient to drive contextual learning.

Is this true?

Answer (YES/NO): NO